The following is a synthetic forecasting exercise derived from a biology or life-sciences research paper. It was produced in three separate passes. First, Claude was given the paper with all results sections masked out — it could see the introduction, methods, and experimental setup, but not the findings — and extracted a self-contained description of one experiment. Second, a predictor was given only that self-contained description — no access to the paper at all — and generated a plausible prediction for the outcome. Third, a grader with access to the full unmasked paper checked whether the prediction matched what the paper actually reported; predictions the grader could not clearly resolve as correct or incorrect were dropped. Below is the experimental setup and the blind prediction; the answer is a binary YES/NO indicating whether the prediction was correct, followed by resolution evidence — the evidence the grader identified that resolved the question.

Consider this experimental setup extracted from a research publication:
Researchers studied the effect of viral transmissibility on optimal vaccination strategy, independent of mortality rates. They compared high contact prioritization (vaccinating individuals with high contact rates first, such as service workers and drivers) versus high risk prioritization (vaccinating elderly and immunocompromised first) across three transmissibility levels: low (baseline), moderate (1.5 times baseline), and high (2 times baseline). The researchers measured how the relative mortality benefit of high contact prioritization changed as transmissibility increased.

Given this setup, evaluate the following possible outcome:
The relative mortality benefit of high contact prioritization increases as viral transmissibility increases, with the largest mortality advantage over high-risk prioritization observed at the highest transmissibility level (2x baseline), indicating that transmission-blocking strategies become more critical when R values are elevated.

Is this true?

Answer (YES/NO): YES